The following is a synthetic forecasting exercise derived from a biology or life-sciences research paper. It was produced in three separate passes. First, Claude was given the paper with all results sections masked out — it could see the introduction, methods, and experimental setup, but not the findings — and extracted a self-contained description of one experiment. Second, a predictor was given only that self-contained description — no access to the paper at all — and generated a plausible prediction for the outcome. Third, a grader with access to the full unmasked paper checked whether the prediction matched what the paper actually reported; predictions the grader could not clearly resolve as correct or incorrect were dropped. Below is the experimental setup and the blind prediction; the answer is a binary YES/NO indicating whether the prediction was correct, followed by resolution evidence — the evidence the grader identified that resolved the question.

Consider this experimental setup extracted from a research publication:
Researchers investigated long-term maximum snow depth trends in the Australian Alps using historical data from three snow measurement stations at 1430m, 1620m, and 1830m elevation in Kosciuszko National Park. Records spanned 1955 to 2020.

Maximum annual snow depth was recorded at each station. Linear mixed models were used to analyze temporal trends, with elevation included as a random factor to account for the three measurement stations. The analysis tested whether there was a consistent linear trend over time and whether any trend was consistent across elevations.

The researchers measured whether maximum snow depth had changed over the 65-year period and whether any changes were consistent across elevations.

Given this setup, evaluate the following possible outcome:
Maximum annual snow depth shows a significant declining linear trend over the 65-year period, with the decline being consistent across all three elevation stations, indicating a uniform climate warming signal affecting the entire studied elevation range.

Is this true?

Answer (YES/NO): YES